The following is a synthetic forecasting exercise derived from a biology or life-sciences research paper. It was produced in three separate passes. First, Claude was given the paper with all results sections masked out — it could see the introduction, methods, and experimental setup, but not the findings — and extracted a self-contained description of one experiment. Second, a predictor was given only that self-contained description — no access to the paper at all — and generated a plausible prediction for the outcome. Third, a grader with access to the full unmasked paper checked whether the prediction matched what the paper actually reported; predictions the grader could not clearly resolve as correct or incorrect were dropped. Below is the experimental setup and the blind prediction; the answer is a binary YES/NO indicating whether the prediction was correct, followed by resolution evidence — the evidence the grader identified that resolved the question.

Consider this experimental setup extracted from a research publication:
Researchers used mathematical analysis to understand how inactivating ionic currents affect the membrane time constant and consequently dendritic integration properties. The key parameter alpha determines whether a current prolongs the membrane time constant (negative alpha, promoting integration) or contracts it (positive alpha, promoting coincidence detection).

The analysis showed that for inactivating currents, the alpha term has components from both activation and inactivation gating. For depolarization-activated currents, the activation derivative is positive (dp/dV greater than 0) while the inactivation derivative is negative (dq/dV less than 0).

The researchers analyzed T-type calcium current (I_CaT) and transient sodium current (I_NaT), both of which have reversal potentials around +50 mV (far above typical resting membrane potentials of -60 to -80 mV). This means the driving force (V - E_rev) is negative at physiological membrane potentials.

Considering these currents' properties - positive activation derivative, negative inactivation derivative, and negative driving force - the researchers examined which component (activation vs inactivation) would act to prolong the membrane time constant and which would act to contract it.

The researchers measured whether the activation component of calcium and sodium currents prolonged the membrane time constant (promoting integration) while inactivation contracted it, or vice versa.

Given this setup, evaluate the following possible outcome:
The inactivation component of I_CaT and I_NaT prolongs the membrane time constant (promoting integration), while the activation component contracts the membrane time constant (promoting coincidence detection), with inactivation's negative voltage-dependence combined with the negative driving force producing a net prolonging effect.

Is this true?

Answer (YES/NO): NO